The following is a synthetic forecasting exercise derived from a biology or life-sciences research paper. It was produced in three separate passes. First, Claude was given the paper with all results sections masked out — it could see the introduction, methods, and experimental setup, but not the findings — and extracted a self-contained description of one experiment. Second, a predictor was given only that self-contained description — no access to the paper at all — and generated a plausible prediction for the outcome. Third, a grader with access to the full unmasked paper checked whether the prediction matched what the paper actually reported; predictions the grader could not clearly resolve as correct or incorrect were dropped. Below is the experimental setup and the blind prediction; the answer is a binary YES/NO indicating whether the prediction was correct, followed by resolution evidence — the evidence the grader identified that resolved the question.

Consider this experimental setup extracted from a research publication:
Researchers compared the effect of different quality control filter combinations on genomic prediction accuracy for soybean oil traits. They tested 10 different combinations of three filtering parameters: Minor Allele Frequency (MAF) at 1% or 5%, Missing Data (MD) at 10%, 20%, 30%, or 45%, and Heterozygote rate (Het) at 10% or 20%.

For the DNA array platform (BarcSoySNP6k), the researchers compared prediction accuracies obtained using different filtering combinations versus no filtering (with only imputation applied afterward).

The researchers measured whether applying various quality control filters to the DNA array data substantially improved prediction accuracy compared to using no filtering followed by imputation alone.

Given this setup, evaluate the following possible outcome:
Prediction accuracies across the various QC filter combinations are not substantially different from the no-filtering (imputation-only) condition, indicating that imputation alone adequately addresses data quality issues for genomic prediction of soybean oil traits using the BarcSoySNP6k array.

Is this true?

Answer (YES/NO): YES